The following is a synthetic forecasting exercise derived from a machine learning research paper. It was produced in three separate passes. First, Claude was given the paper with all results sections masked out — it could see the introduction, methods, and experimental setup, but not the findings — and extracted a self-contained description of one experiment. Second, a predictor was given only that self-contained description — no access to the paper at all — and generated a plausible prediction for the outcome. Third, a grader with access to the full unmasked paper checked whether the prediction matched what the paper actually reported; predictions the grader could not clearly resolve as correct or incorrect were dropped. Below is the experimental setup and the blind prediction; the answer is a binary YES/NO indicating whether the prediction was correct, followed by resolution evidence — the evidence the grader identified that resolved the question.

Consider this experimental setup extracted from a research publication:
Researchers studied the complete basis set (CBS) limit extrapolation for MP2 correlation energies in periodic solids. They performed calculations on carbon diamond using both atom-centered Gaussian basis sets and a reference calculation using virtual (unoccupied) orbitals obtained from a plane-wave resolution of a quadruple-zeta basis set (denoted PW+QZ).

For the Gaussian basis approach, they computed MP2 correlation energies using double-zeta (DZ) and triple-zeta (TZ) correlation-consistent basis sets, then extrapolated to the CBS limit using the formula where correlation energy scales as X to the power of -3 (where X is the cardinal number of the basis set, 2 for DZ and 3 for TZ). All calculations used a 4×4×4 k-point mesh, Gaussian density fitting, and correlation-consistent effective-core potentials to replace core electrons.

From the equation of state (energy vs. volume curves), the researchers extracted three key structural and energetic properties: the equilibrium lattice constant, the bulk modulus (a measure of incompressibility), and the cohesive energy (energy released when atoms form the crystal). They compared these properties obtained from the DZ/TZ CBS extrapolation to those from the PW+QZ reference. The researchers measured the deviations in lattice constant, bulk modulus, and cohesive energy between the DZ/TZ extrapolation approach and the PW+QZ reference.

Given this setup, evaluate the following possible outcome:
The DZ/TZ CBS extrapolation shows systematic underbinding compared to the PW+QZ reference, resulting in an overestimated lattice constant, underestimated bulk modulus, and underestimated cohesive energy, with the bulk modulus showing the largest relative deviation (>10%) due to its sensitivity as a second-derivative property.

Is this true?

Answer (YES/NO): NO